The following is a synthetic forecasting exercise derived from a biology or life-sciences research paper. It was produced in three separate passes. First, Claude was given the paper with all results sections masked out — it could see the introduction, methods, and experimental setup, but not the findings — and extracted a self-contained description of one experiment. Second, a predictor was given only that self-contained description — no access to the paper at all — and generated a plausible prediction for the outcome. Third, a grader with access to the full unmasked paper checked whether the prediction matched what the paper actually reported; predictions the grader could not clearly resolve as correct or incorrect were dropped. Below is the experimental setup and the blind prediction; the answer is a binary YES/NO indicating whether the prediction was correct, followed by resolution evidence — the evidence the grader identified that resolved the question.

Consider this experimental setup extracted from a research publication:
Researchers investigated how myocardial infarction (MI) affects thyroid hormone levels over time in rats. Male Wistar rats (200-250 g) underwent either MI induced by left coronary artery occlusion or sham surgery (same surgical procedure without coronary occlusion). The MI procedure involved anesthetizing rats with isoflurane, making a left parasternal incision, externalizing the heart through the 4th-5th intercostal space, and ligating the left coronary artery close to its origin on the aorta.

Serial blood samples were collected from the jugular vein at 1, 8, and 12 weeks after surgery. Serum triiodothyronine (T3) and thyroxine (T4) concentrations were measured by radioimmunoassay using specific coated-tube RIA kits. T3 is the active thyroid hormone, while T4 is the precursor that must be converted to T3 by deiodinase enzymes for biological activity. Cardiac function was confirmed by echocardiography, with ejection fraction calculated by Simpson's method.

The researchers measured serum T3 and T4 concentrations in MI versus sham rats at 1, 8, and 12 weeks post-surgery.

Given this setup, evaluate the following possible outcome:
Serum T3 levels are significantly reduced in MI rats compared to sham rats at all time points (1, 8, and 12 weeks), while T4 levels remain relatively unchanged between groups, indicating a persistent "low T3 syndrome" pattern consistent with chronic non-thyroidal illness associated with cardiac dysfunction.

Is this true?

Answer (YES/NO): NO